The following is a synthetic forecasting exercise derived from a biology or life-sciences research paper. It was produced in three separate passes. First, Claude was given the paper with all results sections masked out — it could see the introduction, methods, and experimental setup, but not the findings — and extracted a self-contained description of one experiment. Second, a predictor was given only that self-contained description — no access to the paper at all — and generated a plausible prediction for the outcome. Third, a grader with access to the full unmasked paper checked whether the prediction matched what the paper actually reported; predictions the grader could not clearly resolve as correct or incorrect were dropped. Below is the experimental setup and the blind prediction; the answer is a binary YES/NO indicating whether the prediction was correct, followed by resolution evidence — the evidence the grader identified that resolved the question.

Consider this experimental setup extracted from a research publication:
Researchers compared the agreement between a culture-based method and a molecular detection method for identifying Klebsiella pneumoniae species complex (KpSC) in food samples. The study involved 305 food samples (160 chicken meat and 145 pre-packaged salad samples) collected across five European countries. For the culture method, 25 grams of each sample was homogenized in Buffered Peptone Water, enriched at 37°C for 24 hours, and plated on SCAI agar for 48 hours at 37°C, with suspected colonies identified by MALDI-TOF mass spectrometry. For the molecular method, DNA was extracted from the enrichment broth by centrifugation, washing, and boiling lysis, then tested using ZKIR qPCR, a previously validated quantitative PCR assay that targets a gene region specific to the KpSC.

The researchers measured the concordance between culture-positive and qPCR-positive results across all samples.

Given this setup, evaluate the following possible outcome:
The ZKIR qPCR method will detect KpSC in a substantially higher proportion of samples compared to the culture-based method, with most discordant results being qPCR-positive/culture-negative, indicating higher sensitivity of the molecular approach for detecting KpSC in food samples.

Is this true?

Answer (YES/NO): NO